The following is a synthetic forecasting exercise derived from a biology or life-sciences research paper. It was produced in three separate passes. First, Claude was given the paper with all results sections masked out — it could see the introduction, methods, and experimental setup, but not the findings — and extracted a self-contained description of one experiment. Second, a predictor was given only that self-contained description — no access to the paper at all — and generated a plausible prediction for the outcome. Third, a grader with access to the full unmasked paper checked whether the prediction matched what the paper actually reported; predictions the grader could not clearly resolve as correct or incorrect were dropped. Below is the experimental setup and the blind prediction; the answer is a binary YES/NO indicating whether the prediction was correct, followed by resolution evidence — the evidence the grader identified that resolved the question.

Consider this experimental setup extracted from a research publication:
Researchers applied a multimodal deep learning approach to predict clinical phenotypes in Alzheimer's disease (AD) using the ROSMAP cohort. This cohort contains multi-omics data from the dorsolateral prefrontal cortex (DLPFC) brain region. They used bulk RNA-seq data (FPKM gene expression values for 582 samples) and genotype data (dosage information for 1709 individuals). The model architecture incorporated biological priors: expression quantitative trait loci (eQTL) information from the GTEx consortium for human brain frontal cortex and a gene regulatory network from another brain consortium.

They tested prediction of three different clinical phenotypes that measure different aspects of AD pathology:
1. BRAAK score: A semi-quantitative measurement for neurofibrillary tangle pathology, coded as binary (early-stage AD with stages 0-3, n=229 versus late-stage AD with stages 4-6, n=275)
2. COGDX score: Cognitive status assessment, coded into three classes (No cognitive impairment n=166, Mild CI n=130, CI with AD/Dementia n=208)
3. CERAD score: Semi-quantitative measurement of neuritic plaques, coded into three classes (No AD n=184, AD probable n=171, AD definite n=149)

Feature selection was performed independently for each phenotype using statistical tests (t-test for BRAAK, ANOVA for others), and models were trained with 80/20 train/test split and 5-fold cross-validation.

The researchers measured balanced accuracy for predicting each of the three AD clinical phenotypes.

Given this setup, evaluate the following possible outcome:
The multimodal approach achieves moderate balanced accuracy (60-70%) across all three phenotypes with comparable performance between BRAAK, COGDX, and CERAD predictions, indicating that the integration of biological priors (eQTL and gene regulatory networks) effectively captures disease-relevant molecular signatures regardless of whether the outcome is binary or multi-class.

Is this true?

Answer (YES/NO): NO